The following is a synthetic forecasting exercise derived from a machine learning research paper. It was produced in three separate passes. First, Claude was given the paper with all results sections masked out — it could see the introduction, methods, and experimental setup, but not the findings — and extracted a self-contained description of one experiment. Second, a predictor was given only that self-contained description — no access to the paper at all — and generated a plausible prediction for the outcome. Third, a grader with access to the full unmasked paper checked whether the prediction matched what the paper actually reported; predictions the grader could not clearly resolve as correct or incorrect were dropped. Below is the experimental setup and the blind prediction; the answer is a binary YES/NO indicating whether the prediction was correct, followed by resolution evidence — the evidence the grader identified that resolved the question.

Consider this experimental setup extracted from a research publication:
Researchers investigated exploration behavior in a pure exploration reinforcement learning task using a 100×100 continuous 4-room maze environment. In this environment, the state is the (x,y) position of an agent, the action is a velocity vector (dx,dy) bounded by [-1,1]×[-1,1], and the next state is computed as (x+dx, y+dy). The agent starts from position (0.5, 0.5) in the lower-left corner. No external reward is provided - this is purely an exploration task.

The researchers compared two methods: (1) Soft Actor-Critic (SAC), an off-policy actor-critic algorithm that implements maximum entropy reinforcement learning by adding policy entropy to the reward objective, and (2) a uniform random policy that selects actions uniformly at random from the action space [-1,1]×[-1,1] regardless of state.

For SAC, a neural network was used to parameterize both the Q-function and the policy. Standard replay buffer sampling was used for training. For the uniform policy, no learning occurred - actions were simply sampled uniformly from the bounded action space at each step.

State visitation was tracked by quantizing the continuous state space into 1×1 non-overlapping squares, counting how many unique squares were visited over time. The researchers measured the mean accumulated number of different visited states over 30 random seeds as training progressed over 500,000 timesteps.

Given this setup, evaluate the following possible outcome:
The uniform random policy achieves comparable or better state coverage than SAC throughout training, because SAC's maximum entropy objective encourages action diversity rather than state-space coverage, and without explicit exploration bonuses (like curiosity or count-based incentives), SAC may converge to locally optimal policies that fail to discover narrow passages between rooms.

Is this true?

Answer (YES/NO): NO